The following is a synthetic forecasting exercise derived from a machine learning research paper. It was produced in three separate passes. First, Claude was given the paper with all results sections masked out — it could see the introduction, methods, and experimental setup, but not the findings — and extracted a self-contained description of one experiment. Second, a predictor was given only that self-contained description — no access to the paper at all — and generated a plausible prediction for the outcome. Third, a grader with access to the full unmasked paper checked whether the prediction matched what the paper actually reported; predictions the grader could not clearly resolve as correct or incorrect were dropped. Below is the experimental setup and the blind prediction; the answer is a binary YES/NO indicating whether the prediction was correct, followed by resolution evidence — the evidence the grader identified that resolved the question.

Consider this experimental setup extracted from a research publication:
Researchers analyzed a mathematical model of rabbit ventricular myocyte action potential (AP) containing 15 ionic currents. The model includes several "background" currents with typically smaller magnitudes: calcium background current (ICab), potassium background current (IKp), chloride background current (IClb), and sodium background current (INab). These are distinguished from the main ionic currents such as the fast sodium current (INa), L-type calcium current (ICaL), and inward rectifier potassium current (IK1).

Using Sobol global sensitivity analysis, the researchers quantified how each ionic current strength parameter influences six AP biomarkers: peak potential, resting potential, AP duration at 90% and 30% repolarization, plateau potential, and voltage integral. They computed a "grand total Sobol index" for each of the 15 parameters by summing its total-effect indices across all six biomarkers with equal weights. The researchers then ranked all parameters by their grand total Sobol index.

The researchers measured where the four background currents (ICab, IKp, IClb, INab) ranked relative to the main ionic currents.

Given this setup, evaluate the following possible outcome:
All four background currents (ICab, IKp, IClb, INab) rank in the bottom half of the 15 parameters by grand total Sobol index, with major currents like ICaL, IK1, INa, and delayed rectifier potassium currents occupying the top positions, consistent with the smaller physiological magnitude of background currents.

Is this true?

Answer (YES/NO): NO